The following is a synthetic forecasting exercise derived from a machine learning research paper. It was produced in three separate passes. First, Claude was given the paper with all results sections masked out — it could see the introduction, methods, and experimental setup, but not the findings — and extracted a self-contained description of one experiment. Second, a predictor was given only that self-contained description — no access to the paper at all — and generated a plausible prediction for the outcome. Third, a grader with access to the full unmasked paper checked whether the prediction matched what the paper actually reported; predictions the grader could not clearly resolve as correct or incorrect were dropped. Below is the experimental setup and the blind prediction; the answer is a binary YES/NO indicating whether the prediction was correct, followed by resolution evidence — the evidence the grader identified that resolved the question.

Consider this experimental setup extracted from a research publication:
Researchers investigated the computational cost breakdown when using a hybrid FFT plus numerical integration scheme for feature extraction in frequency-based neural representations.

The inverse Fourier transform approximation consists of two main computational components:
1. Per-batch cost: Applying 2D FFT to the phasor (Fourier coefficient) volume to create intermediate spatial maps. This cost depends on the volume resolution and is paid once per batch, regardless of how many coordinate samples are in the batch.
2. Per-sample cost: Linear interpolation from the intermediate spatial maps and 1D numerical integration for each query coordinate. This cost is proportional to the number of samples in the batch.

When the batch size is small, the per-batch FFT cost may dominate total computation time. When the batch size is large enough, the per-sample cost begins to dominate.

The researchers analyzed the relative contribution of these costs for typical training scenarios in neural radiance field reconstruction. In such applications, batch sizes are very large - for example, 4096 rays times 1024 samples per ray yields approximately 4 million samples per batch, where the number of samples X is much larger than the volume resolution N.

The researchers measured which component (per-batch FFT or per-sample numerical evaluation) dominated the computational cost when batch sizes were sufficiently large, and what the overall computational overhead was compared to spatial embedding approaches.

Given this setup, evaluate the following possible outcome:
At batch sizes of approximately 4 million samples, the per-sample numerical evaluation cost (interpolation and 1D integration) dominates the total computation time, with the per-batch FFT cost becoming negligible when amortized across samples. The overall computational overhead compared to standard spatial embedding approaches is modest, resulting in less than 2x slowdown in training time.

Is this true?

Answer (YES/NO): YES